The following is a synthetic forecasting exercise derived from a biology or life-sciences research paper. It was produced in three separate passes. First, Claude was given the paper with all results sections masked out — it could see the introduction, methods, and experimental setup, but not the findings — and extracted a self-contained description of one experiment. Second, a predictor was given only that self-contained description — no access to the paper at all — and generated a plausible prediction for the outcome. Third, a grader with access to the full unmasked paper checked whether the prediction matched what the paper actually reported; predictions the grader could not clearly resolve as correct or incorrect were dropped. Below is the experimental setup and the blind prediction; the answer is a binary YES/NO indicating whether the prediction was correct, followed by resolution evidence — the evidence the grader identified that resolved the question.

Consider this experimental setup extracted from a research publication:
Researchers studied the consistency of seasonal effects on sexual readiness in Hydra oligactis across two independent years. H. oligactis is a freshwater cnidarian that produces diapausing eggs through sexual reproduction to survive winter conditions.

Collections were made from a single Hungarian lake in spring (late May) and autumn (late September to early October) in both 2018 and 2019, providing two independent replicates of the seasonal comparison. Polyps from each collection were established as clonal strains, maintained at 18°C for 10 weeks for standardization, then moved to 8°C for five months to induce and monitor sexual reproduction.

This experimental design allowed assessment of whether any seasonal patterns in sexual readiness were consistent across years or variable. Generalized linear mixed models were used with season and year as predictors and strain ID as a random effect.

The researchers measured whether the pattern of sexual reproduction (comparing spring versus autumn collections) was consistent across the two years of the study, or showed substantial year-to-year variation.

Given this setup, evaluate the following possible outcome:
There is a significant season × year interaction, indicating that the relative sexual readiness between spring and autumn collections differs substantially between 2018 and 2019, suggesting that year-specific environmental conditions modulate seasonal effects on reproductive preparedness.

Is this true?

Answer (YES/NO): NO